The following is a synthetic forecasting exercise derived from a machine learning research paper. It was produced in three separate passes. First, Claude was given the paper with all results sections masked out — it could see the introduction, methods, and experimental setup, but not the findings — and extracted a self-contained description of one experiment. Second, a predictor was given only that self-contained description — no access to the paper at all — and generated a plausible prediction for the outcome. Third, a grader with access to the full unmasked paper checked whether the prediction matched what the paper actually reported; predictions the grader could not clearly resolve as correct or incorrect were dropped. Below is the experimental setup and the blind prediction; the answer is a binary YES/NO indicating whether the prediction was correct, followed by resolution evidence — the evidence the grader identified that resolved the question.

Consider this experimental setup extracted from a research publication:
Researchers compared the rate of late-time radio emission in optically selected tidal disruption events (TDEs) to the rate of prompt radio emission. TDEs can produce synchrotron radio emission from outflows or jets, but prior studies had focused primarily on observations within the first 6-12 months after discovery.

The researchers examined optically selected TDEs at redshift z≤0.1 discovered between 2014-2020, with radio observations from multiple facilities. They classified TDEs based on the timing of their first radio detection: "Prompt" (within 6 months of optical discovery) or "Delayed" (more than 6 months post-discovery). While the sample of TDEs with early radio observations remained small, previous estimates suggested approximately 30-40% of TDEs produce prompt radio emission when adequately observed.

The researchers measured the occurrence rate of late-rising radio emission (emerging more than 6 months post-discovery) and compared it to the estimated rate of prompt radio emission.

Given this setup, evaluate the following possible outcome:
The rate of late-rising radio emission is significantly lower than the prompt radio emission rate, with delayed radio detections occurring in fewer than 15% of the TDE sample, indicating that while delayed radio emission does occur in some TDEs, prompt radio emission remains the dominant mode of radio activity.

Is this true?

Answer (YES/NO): NO